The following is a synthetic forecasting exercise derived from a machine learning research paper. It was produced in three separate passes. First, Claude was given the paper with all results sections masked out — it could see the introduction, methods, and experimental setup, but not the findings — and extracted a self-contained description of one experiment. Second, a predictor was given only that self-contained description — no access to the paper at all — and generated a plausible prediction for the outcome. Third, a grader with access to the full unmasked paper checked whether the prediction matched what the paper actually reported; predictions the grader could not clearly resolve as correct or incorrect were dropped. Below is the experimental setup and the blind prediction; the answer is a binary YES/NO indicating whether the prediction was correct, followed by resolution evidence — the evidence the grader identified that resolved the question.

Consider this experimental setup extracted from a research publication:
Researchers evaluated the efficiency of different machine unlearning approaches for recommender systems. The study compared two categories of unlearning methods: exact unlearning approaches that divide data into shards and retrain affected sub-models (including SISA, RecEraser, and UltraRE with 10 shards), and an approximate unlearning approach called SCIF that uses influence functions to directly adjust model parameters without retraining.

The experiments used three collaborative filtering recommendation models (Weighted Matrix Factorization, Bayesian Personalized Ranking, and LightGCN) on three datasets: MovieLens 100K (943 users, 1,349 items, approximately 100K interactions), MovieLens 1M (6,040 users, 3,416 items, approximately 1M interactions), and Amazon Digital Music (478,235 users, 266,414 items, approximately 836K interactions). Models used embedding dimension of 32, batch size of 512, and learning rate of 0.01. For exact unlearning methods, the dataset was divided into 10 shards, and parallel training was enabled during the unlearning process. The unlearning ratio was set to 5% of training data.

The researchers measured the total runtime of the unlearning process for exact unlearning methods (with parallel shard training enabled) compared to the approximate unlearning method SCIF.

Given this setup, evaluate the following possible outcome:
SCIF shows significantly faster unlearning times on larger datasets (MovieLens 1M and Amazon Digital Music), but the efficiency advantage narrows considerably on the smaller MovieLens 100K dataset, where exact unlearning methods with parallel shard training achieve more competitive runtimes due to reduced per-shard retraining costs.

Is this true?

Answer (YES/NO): NO